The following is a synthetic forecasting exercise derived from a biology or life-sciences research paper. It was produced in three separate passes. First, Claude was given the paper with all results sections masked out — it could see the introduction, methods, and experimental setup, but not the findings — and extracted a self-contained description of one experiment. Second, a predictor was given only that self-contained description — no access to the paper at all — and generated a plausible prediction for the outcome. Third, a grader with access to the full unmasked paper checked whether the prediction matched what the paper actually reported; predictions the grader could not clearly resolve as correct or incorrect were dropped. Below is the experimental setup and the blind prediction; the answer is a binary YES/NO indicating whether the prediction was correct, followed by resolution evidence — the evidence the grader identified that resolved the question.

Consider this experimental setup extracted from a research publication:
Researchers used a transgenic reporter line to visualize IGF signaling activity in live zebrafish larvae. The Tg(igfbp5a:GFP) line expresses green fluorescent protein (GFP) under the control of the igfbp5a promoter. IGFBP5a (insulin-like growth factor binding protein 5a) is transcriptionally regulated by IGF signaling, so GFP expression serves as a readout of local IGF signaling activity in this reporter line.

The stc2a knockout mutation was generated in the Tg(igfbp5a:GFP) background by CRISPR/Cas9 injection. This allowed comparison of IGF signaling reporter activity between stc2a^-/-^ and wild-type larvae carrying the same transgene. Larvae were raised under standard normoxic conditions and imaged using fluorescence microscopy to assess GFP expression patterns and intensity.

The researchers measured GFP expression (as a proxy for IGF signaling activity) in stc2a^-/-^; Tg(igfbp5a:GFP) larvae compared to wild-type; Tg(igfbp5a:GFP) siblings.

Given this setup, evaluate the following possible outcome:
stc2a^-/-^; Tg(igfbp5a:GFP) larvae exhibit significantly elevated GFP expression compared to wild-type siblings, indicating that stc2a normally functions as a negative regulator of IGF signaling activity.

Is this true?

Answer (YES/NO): NO